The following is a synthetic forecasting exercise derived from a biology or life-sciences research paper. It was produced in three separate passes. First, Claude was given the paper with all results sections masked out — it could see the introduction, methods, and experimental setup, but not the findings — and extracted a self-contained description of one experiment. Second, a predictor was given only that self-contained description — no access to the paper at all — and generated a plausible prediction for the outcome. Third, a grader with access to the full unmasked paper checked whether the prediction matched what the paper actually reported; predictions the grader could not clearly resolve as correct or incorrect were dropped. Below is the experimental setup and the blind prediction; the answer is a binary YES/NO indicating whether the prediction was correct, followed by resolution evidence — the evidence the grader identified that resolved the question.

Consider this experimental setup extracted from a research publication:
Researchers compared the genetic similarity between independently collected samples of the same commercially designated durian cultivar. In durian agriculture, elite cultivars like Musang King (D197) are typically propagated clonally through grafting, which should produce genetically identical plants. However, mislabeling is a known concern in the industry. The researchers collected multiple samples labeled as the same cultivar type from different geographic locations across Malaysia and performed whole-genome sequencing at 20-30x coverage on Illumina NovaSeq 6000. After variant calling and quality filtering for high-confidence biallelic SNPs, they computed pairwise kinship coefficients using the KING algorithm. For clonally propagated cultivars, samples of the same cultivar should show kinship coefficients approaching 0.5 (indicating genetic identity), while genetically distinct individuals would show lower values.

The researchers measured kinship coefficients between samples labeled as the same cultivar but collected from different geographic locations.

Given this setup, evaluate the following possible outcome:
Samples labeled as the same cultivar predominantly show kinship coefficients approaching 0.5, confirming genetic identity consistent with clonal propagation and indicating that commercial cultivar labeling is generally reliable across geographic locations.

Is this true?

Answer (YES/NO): YES